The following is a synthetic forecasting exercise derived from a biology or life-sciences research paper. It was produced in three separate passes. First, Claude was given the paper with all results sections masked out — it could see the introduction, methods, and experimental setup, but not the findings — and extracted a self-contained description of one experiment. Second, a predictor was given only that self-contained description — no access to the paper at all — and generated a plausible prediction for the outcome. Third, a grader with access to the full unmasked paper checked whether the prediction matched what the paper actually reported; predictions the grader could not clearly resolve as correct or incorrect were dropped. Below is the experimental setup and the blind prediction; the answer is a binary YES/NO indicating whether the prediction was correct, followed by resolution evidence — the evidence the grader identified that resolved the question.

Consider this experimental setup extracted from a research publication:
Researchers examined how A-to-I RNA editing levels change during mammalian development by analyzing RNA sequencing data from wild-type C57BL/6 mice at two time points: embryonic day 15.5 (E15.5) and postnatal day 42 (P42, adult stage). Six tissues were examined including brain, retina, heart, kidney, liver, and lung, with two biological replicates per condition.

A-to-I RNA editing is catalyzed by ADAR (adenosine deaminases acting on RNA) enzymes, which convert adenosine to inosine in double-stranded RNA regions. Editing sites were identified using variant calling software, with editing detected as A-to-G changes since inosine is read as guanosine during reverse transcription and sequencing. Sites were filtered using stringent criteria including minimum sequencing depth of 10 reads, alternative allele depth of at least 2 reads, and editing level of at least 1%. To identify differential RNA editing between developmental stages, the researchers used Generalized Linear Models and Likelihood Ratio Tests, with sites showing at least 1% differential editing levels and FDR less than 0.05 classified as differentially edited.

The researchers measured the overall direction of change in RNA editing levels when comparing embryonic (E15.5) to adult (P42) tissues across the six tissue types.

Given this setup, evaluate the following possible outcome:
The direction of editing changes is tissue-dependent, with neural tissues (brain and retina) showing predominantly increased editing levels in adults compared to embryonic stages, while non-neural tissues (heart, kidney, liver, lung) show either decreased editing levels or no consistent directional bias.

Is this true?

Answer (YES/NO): NO